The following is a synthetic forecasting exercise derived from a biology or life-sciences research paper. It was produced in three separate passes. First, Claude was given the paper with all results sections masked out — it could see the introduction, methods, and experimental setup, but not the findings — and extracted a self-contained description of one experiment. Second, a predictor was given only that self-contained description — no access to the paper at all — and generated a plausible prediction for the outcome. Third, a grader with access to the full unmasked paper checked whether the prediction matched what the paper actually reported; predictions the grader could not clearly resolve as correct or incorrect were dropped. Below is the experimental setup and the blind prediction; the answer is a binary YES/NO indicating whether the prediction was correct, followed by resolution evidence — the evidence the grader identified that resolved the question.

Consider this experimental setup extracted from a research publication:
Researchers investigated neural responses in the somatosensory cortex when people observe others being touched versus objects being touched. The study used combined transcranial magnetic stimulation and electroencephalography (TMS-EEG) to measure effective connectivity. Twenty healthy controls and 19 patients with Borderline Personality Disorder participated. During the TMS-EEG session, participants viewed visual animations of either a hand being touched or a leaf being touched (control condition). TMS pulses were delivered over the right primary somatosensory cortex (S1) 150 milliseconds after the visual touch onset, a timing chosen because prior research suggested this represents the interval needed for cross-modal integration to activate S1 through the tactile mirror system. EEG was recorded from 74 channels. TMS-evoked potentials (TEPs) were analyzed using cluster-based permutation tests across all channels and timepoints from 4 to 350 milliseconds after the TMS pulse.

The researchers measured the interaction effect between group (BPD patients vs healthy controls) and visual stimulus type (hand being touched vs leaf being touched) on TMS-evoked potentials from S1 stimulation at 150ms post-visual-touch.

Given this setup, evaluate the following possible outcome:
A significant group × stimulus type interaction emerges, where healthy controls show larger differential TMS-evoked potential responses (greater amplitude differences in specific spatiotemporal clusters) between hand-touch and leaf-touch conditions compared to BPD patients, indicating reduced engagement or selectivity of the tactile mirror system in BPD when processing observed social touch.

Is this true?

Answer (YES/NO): NO